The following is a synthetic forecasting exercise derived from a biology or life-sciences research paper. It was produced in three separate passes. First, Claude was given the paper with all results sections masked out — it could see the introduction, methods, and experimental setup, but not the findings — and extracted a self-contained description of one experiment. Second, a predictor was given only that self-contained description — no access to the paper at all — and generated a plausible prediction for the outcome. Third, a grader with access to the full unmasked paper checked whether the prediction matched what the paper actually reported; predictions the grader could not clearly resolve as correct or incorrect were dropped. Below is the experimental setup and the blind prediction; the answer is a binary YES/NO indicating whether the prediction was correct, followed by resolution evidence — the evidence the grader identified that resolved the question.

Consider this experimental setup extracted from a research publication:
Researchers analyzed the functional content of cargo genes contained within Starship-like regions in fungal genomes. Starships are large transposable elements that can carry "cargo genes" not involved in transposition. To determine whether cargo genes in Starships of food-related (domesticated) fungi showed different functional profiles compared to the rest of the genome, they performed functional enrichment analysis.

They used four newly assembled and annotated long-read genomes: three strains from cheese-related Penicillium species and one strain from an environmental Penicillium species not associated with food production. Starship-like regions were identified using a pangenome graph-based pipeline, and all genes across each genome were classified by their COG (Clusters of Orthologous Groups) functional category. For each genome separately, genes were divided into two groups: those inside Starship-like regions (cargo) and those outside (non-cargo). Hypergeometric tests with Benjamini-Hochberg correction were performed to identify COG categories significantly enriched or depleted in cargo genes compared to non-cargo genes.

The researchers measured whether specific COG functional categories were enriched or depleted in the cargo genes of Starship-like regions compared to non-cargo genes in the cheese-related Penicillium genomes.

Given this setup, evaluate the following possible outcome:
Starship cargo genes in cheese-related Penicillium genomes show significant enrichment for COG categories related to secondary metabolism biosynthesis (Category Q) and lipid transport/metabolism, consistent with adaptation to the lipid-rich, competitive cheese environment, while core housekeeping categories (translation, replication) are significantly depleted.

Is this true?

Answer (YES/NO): NO